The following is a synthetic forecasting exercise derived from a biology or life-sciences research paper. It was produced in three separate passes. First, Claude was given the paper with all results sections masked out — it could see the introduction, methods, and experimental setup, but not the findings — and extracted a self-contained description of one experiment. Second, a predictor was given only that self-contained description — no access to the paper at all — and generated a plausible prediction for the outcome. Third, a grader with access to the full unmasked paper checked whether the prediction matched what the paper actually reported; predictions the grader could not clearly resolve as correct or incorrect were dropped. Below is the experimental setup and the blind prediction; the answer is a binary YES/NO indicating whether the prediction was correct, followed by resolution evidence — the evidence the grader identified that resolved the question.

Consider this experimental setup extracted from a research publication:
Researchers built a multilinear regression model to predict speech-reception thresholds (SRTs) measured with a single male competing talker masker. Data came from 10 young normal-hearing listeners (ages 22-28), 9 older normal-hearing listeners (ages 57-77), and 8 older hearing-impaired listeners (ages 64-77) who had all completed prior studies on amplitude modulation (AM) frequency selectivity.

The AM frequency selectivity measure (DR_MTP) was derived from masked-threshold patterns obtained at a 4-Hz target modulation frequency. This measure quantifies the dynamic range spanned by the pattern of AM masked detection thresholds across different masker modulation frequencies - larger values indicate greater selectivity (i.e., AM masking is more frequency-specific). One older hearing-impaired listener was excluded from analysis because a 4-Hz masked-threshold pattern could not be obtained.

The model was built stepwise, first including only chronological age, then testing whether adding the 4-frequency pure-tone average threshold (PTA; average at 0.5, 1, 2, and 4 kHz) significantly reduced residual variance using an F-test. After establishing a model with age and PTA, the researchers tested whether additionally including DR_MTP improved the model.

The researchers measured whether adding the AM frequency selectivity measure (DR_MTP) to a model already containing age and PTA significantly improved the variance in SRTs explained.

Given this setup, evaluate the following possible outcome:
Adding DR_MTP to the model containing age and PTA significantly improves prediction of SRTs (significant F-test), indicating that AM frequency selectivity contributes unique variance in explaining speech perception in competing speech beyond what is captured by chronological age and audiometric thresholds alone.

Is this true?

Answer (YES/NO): YES